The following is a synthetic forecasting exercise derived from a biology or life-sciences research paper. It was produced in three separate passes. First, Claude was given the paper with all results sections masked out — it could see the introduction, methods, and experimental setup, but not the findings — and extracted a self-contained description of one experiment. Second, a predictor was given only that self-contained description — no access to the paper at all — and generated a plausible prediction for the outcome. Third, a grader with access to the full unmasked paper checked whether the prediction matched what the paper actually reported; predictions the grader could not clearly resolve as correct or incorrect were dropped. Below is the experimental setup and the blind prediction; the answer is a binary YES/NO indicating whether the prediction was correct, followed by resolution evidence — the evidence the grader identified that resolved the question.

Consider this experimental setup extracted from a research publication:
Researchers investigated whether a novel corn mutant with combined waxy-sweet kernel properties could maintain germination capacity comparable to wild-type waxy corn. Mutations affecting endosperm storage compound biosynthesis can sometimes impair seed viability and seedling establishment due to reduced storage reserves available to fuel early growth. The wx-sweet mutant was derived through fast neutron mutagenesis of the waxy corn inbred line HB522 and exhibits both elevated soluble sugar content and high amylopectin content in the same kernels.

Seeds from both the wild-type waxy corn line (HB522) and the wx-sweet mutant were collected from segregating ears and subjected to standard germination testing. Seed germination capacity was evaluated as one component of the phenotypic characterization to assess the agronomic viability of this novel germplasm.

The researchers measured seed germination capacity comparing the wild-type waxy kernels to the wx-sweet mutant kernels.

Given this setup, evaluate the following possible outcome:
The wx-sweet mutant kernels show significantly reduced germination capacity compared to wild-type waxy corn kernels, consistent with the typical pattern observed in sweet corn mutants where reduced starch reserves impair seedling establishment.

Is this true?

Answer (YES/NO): NO